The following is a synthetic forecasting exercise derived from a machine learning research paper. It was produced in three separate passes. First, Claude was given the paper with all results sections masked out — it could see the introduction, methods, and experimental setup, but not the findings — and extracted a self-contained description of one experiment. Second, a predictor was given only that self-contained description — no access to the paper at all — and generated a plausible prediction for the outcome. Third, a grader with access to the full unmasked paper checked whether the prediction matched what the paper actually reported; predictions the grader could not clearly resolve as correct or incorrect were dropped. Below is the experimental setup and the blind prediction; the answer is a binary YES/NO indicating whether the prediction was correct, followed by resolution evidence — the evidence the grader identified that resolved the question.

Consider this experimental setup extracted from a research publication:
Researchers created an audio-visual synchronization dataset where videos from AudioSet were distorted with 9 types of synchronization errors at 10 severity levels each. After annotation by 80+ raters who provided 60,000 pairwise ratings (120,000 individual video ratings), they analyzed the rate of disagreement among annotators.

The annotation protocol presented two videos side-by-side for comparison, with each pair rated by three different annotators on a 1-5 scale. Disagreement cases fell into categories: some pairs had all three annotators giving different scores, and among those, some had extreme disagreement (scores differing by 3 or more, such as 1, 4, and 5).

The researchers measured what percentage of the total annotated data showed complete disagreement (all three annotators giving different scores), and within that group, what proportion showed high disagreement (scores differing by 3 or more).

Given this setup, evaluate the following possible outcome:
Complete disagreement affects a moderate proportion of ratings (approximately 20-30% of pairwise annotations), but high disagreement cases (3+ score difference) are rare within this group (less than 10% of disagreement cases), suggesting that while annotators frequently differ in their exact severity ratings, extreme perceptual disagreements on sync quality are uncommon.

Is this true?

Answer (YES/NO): NO